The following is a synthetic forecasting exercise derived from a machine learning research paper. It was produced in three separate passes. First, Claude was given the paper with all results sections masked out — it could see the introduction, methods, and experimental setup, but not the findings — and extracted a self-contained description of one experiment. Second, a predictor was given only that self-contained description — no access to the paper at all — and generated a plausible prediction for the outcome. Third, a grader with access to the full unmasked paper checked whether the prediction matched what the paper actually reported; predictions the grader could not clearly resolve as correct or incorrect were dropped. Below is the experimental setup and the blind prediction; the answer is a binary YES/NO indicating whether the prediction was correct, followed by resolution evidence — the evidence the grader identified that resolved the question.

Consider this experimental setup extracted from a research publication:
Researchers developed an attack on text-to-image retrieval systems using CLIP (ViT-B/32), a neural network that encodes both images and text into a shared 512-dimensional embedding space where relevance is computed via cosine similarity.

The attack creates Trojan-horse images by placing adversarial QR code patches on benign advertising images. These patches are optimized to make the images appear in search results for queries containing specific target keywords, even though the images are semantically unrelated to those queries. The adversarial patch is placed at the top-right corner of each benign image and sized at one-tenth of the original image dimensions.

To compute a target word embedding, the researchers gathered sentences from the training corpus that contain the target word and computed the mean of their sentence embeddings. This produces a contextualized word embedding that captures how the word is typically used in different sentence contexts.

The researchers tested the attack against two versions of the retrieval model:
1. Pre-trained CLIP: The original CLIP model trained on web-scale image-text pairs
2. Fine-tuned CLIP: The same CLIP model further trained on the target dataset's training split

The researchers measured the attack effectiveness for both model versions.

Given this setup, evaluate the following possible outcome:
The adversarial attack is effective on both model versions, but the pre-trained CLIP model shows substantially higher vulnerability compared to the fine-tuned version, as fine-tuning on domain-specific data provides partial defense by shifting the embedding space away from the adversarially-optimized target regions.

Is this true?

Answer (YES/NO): NO